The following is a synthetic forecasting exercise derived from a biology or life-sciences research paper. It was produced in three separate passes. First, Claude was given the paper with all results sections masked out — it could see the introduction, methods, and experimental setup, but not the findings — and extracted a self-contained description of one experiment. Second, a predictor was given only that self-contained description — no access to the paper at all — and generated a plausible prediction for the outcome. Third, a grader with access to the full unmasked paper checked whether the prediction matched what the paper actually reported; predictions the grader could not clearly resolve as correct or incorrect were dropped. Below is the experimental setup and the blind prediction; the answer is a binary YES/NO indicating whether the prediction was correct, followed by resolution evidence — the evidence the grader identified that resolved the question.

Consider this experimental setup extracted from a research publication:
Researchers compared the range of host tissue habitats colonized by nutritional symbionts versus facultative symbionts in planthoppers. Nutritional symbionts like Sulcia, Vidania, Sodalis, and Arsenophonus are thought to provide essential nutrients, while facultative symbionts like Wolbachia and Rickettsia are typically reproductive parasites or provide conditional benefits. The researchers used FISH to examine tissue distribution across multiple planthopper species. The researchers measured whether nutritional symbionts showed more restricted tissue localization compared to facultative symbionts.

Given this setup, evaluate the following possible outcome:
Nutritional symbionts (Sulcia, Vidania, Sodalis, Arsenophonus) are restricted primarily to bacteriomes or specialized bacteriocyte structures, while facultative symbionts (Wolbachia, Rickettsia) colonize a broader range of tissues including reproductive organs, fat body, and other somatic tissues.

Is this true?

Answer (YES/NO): YES